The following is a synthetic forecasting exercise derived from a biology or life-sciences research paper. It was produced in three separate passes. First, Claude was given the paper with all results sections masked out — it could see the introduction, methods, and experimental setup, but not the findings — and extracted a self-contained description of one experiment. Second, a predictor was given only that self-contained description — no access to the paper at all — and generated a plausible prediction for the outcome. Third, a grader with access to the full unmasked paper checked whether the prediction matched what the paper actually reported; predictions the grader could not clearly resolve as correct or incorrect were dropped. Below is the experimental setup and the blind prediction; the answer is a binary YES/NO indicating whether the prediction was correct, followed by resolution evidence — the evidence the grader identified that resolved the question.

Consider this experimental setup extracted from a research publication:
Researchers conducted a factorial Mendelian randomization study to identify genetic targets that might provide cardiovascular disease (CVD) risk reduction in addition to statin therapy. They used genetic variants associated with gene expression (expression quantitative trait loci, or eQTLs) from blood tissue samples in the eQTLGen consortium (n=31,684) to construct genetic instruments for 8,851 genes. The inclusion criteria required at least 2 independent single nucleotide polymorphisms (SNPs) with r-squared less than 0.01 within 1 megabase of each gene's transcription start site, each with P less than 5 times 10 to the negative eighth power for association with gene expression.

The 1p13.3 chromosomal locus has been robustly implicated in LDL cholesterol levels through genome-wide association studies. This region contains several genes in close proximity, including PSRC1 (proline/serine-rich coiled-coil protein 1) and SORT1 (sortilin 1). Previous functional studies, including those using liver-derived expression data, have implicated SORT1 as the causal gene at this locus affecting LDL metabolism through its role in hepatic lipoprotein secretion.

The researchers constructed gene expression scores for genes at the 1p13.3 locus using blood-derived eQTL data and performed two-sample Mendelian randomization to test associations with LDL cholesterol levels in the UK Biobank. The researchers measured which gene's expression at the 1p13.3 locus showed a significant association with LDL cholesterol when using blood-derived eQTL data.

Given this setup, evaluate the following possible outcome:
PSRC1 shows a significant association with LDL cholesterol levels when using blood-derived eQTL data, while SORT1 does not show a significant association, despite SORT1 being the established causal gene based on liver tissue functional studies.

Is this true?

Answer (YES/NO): YES